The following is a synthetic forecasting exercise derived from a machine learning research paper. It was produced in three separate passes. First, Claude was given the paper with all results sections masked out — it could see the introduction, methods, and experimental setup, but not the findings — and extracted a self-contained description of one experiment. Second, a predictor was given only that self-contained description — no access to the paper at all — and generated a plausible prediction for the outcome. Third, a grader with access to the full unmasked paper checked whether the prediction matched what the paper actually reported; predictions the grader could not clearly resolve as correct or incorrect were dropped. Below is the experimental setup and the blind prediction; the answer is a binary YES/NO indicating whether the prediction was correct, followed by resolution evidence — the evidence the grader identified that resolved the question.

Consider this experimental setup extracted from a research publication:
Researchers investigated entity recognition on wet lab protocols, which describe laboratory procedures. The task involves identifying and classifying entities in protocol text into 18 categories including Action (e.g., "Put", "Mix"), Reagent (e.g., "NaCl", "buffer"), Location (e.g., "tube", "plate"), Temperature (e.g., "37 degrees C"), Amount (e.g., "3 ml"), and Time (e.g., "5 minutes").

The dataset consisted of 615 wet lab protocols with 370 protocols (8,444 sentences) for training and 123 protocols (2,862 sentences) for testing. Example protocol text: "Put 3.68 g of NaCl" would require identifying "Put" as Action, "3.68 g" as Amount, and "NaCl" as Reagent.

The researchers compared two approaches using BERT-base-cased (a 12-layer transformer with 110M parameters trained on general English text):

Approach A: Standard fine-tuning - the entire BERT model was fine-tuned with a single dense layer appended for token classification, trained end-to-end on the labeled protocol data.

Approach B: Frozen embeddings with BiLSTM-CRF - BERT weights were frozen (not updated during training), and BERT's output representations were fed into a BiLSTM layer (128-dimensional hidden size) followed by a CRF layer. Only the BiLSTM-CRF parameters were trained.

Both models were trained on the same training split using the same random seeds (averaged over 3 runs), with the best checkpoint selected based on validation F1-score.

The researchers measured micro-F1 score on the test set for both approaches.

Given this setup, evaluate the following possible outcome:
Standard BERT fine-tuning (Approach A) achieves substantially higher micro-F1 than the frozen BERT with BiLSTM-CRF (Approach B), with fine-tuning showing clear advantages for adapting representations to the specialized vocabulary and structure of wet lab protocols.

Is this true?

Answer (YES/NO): NO